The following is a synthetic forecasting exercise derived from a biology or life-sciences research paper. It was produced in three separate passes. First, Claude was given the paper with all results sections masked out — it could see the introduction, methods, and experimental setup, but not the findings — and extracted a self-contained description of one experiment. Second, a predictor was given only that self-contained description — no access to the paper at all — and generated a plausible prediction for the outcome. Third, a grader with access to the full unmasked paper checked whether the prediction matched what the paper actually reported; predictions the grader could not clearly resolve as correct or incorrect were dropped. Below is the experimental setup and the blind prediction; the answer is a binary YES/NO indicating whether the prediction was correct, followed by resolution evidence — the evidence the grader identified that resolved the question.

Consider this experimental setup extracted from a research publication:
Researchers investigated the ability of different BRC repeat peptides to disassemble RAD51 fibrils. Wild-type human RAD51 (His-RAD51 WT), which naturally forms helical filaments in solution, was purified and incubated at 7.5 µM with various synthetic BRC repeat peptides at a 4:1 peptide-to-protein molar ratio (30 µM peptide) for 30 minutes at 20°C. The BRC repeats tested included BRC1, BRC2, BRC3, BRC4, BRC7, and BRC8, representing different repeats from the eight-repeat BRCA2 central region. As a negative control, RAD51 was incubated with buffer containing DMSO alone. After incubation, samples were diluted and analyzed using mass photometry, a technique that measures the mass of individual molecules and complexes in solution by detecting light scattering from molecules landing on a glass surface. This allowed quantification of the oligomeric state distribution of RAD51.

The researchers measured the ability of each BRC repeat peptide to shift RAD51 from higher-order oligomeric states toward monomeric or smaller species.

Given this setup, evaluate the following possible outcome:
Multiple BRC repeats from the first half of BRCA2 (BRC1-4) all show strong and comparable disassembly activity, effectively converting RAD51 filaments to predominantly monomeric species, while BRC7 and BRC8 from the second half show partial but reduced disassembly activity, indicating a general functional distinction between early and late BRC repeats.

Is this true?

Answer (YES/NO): NO